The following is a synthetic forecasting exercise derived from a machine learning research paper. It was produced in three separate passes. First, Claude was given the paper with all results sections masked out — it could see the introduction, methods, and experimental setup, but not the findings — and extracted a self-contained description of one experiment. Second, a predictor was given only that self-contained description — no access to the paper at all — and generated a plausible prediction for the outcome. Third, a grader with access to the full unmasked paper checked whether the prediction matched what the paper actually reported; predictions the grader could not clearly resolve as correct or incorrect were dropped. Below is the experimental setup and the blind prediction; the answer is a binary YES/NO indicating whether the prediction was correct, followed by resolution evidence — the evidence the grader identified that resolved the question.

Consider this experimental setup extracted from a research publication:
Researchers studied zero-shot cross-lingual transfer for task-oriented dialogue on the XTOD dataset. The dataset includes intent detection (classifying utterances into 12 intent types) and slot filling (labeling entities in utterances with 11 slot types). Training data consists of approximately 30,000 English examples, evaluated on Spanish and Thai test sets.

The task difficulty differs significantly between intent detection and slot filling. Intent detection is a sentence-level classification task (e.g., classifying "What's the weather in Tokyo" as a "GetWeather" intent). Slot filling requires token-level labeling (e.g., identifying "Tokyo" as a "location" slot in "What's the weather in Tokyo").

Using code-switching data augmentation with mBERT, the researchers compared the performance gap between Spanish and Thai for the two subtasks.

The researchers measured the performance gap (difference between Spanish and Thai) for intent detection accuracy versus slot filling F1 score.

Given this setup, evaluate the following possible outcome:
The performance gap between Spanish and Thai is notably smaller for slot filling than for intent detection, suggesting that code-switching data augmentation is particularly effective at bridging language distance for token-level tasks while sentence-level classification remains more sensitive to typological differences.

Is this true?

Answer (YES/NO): NO